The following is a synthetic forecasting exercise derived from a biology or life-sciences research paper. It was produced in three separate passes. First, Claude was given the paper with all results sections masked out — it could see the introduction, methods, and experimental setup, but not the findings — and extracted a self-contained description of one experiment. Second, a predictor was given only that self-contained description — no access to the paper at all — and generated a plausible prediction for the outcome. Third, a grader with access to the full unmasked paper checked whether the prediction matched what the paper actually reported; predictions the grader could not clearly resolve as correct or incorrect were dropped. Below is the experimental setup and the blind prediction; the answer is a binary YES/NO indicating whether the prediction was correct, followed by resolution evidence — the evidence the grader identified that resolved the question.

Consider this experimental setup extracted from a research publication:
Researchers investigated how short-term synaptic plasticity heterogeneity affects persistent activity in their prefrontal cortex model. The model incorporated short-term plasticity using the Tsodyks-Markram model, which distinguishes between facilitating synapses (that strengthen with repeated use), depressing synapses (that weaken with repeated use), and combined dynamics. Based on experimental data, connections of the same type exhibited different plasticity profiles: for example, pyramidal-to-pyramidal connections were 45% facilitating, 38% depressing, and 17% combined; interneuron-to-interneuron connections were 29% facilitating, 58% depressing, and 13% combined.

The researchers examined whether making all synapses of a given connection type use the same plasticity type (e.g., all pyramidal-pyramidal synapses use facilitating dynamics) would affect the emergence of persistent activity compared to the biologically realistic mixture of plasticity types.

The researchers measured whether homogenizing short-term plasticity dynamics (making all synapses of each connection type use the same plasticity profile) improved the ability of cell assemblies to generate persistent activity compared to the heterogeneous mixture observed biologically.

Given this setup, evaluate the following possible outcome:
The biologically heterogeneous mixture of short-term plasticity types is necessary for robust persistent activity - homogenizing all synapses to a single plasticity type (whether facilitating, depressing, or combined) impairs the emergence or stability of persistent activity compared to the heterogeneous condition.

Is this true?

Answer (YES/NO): NO